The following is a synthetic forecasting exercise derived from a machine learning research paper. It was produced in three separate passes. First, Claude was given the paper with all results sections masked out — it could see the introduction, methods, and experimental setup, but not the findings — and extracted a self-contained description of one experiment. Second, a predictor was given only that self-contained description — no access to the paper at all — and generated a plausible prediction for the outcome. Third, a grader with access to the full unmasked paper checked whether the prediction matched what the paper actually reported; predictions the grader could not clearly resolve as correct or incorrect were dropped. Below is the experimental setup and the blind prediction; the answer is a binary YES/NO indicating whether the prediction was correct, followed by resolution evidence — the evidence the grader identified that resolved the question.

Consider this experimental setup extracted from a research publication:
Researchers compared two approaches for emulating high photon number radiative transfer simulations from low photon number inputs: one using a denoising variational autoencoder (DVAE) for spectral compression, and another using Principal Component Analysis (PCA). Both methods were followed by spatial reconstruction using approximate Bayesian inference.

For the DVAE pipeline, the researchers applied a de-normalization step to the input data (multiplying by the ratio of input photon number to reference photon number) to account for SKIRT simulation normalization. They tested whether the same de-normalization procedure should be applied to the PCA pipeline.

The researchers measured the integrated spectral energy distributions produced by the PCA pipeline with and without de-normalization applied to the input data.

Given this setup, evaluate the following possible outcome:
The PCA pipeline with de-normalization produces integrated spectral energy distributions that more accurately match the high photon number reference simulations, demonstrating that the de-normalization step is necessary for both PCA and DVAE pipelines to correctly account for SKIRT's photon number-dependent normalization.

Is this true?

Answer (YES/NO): NO